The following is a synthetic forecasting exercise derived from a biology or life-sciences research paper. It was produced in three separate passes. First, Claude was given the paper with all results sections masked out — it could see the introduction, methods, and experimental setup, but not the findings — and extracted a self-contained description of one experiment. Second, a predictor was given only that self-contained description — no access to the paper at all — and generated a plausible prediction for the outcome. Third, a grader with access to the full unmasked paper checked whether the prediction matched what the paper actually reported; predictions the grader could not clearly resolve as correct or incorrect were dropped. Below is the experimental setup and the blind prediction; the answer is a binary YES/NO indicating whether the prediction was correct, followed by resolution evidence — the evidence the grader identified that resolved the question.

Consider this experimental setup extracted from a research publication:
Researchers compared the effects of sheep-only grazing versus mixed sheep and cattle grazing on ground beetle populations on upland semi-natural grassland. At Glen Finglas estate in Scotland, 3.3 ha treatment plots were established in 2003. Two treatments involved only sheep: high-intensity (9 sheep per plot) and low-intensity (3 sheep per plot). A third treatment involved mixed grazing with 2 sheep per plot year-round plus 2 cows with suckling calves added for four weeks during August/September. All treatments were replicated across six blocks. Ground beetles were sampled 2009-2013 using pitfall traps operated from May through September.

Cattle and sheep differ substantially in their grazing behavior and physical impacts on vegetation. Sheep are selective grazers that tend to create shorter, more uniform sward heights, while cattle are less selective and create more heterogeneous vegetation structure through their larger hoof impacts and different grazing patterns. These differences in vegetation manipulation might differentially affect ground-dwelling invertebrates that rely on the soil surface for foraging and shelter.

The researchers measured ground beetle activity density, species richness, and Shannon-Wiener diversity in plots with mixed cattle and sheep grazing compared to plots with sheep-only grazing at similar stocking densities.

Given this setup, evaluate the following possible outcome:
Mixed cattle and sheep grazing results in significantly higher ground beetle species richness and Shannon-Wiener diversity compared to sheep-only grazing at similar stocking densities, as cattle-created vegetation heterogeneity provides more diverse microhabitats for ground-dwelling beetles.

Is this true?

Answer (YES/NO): NO